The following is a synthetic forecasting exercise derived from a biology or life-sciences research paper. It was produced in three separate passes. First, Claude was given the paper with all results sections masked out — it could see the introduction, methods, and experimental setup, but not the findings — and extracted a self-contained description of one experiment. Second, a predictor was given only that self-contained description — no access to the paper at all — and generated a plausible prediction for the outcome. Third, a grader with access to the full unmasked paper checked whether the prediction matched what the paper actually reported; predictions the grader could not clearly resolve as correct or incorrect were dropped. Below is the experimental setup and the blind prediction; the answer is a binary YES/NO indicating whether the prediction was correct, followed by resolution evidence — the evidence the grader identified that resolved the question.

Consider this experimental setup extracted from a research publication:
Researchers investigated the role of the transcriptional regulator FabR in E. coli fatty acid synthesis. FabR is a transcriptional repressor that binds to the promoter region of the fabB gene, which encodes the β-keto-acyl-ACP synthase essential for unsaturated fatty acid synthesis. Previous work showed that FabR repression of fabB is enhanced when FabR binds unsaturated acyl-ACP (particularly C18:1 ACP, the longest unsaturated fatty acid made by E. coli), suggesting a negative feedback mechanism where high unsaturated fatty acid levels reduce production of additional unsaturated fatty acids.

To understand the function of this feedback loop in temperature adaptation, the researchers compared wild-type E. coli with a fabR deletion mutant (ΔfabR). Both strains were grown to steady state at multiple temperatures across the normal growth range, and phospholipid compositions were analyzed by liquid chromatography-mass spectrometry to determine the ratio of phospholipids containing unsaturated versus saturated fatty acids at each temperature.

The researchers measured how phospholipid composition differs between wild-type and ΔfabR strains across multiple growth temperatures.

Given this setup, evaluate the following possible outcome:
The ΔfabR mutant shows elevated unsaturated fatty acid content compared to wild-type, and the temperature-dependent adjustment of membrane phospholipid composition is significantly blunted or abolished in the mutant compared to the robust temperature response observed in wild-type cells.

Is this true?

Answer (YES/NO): NO